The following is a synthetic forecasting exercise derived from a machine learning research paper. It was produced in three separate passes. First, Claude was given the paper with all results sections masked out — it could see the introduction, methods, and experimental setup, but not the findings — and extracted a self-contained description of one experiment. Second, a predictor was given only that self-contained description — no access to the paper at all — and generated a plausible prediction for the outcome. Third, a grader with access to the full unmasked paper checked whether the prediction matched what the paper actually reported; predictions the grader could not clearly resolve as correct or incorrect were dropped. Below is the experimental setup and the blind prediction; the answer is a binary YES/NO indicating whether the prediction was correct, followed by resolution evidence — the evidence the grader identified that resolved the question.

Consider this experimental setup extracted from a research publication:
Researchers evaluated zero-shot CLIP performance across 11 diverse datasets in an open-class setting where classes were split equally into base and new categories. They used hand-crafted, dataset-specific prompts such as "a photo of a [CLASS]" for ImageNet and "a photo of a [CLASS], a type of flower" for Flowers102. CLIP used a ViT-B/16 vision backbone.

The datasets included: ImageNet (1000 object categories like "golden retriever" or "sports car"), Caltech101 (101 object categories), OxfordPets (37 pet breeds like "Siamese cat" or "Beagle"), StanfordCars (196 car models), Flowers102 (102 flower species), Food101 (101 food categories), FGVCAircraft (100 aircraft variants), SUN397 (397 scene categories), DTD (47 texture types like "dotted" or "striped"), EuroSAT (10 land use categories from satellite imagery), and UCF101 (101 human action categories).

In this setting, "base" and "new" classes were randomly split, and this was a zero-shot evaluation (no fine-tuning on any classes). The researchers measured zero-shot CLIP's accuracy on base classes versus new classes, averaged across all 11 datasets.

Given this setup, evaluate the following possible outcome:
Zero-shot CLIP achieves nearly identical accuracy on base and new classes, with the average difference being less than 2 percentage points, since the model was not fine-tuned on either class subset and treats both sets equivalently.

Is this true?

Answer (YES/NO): NO